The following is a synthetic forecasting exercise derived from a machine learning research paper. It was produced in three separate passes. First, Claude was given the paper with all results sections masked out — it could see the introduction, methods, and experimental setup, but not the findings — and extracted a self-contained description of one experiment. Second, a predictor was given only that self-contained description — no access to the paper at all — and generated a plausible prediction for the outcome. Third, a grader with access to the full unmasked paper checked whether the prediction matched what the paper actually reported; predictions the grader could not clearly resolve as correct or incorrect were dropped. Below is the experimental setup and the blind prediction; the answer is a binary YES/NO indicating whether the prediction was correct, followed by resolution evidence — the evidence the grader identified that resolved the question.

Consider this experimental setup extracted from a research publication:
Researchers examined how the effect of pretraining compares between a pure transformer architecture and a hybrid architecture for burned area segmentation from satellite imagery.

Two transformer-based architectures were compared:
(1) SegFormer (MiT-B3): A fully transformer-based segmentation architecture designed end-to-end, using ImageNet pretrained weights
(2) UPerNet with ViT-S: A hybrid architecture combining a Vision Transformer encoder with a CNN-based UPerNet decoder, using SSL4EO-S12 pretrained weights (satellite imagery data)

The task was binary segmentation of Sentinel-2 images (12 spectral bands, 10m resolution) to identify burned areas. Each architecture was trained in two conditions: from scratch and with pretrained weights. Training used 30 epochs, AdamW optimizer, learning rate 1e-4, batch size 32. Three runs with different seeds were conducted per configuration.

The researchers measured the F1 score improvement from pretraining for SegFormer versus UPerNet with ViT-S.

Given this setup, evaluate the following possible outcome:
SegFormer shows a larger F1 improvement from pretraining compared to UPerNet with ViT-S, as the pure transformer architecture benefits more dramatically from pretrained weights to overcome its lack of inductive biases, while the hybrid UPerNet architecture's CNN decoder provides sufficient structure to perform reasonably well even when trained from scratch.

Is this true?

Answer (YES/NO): YES